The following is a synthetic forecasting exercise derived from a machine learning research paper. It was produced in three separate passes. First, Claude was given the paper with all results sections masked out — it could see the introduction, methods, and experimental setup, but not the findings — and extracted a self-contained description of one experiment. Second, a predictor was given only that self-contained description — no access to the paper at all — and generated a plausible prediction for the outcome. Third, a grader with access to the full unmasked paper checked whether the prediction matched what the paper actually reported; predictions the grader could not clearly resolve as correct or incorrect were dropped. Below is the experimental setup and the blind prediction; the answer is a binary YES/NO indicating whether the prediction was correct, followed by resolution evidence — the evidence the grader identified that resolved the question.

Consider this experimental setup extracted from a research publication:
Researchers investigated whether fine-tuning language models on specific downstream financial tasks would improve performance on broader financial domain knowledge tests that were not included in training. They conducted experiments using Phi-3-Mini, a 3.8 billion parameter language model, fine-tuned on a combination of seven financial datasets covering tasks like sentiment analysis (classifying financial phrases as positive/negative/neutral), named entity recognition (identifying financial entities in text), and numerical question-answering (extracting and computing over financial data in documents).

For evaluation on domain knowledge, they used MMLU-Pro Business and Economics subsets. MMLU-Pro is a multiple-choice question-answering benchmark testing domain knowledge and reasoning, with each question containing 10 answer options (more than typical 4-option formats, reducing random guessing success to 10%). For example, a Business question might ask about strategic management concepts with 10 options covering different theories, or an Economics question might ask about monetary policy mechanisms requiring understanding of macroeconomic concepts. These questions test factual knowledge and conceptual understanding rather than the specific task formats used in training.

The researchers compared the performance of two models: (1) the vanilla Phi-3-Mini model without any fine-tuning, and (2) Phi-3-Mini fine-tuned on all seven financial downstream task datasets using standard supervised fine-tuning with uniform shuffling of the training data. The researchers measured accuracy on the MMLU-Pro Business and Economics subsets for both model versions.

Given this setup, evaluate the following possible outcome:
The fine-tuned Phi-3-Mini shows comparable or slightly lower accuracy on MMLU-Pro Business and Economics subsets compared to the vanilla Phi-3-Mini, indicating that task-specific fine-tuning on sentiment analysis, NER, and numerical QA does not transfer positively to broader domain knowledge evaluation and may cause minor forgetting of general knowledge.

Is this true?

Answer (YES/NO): NO